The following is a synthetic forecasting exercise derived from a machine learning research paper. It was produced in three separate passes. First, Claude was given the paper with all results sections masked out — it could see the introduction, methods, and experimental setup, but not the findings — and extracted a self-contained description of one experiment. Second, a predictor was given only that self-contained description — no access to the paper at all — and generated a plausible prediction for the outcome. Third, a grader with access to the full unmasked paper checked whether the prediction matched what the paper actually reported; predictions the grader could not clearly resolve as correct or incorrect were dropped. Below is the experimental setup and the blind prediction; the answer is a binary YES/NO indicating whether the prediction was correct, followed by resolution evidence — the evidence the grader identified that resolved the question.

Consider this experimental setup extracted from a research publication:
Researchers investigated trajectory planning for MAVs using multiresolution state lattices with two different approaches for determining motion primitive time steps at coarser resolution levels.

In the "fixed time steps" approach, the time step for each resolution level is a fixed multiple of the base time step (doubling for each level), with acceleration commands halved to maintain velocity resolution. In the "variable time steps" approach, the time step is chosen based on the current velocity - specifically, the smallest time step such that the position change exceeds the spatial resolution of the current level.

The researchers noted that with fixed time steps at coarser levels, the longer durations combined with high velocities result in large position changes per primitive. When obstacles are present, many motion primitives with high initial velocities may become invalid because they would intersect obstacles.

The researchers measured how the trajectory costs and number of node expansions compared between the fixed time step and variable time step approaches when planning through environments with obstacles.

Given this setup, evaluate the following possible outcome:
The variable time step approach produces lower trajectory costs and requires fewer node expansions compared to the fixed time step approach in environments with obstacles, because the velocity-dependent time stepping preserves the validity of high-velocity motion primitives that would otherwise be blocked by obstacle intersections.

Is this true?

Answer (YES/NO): NO